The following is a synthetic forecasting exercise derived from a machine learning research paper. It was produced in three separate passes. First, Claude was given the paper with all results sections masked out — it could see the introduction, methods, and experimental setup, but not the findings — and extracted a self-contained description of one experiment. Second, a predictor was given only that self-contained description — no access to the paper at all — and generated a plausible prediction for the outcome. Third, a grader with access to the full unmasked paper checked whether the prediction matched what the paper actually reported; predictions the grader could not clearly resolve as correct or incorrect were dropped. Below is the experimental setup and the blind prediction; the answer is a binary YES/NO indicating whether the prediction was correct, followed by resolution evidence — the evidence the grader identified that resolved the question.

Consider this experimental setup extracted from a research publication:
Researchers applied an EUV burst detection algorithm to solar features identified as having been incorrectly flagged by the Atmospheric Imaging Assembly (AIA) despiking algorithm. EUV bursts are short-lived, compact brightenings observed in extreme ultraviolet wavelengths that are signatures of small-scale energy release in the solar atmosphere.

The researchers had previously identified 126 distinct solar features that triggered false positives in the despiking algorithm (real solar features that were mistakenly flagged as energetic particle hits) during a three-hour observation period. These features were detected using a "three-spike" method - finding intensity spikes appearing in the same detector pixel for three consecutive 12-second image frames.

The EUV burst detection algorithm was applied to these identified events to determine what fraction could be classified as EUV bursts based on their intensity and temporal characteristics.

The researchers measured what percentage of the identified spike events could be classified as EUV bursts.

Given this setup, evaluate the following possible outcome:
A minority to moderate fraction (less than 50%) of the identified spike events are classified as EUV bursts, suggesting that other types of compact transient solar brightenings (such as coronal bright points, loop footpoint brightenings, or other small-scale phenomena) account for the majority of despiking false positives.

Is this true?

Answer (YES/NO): NO